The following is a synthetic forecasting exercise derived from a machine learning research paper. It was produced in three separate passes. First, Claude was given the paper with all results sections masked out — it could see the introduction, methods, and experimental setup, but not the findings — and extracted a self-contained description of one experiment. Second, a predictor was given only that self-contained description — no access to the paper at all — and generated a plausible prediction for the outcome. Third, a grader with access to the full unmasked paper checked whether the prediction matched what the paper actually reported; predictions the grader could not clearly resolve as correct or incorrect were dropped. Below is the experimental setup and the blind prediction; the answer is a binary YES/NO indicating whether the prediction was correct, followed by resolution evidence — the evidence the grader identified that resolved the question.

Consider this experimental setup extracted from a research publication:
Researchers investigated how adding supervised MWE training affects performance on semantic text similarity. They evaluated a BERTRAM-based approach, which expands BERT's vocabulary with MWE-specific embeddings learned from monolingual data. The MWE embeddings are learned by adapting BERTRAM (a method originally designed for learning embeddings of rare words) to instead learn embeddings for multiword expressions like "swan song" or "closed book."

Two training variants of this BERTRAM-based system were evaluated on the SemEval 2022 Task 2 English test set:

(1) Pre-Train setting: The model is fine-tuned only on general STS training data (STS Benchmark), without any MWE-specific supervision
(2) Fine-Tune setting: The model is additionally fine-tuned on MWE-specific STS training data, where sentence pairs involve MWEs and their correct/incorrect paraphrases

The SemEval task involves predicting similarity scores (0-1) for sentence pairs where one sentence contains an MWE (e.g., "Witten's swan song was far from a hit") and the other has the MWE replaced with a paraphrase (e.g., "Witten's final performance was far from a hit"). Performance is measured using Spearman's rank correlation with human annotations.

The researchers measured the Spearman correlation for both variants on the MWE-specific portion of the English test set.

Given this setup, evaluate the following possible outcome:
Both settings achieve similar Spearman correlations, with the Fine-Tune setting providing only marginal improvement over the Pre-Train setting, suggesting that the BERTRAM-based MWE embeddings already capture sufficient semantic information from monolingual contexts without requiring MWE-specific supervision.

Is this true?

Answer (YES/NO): NO